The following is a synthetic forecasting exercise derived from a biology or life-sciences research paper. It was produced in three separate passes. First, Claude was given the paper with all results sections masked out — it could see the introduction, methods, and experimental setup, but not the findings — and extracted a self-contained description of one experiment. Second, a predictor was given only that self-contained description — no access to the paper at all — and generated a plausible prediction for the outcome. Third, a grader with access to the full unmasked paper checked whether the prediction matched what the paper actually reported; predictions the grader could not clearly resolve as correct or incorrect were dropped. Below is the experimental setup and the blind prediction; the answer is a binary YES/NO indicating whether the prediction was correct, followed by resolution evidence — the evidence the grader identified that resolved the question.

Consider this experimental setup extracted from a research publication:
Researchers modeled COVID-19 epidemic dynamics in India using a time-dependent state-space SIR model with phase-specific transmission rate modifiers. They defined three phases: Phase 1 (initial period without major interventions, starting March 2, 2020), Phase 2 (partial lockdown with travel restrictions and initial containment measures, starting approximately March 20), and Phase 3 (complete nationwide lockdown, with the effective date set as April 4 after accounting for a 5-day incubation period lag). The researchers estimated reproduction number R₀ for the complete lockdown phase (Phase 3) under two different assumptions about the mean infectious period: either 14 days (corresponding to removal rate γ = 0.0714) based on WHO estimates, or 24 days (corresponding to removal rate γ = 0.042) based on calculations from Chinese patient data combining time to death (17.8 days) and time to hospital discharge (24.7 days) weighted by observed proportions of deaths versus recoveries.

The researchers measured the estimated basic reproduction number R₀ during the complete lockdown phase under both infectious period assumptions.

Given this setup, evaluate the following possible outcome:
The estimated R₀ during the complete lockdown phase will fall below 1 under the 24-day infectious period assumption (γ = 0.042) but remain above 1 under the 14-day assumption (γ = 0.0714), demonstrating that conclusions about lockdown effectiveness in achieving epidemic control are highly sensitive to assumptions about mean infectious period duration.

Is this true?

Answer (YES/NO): NO